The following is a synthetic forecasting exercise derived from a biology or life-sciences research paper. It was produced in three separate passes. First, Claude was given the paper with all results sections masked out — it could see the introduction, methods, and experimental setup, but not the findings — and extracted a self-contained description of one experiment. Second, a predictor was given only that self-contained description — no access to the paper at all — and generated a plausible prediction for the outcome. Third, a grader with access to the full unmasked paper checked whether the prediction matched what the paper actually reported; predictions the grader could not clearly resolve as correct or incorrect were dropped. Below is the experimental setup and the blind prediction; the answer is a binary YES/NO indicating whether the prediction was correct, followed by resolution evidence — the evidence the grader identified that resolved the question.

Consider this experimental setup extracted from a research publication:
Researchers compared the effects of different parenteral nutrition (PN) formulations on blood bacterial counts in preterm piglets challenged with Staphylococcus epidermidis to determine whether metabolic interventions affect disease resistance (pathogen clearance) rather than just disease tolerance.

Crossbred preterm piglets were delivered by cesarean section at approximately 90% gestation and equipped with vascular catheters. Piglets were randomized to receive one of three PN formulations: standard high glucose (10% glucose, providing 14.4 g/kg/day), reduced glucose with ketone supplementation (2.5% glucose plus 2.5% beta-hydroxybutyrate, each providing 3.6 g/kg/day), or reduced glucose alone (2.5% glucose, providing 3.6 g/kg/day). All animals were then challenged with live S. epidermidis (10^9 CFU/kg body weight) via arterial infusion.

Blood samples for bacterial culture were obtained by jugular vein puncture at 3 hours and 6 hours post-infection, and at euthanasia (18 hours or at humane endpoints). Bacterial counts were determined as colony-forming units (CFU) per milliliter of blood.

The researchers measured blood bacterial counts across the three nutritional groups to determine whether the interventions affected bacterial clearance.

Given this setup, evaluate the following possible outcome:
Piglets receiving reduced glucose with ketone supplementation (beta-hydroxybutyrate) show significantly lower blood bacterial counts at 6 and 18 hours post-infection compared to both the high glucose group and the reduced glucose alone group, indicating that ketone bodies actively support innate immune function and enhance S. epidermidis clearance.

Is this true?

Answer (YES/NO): NO